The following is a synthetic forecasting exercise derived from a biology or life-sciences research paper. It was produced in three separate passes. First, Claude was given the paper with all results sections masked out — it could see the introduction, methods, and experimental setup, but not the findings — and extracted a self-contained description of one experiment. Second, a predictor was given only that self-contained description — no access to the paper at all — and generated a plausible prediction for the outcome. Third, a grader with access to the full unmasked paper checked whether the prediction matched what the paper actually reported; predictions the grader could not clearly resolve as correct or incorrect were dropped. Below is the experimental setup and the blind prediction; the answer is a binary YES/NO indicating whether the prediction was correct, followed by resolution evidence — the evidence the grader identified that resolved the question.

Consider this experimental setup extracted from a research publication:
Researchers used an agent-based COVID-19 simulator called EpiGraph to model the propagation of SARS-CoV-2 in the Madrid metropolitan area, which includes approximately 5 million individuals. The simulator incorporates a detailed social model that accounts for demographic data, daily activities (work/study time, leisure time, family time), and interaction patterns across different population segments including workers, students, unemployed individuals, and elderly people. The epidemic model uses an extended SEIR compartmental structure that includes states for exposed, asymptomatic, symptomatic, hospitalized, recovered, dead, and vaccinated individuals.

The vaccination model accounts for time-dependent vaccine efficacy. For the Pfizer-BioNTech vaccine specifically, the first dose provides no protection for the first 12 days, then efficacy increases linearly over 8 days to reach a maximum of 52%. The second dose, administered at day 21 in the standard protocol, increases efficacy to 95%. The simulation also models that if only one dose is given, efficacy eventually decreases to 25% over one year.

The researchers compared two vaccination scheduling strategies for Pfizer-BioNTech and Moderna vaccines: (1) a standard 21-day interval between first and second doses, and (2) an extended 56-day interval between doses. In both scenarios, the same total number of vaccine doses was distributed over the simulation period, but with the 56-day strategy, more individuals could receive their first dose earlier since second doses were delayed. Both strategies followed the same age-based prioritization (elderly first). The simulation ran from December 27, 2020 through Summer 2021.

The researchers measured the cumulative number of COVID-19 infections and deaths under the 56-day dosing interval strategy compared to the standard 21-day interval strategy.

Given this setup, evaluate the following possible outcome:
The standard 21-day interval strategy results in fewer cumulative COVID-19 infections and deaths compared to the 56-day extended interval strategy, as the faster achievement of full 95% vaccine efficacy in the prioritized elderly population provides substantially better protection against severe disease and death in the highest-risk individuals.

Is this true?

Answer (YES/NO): NO